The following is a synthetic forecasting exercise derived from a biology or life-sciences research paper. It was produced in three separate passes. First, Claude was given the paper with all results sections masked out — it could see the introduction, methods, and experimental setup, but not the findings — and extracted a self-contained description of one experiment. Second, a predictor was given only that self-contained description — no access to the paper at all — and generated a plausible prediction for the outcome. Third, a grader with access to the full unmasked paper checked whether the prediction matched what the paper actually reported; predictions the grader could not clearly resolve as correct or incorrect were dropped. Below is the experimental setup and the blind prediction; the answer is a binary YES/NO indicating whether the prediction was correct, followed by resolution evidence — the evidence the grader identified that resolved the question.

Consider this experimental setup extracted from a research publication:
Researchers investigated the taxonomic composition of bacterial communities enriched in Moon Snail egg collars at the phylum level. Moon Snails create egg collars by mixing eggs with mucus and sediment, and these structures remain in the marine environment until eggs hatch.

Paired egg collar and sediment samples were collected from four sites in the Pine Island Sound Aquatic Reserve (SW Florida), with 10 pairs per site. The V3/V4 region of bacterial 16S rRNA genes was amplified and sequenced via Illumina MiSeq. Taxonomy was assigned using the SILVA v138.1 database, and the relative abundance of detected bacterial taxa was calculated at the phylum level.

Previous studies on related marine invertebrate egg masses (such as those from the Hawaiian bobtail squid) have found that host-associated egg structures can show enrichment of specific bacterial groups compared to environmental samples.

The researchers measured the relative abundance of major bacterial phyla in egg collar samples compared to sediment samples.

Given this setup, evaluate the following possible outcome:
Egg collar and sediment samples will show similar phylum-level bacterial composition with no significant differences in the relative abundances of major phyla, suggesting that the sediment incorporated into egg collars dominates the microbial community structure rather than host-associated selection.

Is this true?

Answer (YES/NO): NO